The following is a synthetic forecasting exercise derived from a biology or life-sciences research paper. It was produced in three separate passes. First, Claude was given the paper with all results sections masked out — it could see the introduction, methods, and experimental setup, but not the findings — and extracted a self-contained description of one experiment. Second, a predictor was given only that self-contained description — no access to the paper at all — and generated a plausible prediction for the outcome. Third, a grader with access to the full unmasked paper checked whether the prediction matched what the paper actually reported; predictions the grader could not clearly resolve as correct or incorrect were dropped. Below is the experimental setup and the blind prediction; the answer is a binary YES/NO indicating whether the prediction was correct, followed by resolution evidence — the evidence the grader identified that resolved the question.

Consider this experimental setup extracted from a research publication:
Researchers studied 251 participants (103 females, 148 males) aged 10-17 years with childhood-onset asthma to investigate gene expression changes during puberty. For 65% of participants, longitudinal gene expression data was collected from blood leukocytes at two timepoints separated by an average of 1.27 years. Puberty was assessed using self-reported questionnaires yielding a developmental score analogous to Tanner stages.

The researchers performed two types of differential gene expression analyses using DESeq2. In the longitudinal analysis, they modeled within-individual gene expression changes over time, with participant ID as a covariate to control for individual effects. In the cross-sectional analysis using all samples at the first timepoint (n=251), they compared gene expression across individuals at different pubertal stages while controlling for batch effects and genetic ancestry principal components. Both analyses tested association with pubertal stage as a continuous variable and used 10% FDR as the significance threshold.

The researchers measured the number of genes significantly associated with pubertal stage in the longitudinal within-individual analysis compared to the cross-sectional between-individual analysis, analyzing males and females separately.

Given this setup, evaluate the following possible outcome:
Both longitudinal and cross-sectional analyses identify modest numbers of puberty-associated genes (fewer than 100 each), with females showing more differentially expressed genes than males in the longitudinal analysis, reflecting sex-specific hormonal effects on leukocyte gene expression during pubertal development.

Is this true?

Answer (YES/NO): NO